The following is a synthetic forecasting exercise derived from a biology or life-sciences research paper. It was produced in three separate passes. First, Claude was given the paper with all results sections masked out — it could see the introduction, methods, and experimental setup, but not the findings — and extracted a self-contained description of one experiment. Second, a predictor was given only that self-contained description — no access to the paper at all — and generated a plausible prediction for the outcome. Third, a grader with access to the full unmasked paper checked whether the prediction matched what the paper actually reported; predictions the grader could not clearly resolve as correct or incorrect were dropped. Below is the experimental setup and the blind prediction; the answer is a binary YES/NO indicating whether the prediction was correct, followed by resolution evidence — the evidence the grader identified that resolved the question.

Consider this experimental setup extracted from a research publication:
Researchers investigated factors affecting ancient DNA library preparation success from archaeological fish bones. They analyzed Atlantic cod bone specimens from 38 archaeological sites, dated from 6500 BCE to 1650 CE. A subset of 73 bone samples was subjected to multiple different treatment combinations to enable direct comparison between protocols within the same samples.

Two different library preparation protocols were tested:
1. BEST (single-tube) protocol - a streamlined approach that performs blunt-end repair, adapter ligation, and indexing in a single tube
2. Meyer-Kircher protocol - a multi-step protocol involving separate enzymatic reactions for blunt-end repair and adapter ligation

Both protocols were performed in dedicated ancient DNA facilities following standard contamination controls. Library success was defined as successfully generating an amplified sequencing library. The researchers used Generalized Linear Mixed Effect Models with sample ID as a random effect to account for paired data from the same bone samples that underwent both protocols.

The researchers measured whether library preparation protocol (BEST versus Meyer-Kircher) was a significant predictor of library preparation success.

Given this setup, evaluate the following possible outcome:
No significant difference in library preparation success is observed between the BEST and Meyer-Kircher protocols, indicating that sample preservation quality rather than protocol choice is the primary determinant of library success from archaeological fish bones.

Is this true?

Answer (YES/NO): NO